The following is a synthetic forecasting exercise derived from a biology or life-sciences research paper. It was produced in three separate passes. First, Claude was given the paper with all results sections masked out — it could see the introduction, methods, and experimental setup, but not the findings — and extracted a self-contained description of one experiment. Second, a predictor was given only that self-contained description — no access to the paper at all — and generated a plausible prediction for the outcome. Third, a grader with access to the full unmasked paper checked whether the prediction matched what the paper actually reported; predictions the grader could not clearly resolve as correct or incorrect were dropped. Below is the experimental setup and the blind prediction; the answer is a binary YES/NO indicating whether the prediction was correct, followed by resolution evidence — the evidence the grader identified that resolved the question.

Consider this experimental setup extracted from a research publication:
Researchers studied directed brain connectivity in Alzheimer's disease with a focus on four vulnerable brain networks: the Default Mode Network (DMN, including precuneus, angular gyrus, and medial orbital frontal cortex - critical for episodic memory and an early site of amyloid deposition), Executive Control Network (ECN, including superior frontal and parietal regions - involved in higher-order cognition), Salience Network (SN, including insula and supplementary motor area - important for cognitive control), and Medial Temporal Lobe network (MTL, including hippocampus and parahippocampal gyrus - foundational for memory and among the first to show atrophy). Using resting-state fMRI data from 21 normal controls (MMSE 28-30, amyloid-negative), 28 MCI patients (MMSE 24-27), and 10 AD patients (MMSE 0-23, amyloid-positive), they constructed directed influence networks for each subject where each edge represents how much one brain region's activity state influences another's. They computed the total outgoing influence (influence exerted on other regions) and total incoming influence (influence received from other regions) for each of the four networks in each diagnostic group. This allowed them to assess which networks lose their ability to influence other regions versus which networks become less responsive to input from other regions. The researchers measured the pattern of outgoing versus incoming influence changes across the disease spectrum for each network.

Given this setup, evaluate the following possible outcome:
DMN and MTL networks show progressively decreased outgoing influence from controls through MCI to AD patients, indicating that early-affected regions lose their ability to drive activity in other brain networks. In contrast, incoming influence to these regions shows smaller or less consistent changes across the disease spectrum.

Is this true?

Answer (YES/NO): NO